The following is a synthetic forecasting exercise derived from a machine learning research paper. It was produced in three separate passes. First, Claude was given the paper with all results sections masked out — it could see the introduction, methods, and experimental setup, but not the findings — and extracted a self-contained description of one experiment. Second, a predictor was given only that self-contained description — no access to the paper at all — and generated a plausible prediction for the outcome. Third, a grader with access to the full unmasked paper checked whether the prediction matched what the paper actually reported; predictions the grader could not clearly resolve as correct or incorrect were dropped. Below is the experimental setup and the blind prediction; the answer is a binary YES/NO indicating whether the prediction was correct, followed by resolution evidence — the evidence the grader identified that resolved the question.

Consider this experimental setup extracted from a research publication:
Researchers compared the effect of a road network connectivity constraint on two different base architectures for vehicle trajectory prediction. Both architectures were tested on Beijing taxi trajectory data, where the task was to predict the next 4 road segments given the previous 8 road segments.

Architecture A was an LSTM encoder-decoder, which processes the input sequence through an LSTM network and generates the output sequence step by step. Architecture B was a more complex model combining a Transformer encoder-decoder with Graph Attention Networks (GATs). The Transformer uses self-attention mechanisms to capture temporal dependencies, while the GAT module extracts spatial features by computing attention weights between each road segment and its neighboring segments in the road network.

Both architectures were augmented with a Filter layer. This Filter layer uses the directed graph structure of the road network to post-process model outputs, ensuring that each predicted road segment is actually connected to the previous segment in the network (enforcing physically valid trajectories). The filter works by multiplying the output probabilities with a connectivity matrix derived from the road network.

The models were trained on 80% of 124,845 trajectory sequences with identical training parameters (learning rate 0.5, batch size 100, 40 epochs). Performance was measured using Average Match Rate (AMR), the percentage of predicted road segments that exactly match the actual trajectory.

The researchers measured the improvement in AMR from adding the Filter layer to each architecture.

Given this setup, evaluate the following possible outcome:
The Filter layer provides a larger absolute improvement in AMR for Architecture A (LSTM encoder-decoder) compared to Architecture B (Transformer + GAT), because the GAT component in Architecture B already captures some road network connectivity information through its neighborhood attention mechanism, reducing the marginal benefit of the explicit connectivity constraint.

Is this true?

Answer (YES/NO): YES